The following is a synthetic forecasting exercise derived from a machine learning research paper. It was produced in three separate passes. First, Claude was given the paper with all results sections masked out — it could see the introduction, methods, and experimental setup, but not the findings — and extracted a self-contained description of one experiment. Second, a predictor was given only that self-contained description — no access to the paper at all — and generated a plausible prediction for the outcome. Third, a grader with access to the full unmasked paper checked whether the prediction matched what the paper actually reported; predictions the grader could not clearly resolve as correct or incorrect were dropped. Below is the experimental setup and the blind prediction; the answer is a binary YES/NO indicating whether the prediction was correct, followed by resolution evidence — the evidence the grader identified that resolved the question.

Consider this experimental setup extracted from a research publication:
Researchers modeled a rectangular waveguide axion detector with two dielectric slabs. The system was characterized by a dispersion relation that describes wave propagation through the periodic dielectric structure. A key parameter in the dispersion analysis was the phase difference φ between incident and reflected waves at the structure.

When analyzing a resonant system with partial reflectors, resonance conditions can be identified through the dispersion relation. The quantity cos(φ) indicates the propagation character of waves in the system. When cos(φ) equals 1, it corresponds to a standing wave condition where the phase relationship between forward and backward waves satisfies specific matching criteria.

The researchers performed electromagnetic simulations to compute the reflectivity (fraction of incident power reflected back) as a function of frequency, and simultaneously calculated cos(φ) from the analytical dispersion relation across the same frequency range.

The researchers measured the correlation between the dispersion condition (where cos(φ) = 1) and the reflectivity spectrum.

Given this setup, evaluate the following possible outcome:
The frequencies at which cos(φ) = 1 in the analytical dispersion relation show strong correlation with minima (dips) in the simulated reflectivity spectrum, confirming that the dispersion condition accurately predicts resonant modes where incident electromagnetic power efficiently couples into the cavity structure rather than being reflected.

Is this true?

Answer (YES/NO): YES